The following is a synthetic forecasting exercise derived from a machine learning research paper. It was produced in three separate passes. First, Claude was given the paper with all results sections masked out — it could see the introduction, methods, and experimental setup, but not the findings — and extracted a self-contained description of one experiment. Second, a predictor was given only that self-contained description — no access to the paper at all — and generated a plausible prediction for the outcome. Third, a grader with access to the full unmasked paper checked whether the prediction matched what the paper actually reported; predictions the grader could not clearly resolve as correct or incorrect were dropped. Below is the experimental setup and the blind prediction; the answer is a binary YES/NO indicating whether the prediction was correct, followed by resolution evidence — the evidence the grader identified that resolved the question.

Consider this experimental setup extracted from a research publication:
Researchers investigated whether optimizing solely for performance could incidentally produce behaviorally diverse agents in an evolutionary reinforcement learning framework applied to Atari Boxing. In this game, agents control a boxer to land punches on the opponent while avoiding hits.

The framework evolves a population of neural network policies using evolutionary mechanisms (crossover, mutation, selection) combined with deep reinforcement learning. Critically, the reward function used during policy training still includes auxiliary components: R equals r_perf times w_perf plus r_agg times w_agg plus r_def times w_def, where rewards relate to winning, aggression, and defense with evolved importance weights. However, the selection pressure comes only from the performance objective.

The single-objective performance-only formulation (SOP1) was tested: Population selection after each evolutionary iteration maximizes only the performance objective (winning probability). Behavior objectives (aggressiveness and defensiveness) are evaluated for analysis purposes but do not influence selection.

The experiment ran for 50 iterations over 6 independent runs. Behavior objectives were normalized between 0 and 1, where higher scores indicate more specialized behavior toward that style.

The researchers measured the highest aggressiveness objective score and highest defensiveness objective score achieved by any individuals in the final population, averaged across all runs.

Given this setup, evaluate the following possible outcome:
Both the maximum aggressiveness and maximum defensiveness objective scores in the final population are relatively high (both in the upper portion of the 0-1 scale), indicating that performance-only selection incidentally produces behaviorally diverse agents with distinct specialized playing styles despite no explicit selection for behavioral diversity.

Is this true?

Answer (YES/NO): NO